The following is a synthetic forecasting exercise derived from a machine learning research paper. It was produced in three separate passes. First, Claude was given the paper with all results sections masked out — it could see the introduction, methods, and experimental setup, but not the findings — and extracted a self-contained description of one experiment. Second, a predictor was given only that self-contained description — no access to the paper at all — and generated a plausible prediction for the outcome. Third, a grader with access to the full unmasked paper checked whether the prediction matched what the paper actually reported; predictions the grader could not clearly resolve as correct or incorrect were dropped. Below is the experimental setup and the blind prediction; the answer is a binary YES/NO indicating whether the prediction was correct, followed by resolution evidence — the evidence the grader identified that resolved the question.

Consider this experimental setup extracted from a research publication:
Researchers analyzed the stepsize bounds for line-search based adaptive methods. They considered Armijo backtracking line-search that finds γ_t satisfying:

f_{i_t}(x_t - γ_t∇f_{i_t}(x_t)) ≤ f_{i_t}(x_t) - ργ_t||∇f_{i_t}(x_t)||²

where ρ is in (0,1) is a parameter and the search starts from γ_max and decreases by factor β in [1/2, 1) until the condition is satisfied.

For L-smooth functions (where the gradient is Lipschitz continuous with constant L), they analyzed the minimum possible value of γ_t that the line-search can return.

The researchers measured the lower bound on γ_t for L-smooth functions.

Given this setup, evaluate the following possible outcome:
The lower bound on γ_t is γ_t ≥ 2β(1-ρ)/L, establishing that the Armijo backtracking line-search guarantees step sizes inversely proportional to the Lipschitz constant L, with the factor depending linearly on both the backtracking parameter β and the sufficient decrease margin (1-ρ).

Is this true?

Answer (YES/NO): NO